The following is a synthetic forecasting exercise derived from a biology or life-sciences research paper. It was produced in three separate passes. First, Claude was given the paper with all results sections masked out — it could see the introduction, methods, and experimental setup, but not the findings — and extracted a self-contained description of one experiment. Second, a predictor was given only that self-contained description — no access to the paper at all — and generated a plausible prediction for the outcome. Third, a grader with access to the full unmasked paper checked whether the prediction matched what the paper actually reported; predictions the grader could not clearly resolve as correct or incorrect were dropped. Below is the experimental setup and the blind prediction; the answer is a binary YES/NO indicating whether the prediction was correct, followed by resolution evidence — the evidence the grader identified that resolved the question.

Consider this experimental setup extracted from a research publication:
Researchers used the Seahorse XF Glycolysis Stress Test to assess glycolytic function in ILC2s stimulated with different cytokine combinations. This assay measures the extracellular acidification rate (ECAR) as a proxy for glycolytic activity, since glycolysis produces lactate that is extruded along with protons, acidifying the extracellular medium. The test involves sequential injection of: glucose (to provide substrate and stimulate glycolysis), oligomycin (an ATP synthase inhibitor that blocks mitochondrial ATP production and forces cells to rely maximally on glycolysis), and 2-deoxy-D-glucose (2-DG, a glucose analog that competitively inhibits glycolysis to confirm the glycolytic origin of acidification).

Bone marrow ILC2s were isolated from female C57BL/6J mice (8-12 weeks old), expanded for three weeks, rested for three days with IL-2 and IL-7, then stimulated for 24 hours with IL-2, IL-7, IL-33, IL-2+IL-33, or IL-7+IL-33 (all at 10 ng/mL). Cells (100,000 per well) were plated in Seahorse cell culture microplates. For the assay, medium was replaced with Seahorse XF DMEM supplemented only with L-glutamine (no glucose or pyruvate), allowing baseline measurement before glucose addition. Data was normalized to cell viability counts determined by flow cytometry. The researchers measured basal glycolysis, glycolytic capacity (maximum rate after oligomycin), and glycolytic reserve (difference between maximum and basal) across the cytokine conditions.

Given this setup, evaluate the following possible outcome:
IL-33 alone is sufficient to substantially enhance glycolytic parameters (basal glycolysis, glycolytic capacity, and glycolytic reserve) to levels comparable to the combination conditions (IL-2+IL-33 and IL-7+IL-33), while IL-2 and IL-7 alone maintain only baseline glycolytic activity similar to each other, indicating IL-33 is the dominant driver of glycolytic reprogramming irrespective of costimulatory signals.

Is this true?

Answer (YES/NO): NO